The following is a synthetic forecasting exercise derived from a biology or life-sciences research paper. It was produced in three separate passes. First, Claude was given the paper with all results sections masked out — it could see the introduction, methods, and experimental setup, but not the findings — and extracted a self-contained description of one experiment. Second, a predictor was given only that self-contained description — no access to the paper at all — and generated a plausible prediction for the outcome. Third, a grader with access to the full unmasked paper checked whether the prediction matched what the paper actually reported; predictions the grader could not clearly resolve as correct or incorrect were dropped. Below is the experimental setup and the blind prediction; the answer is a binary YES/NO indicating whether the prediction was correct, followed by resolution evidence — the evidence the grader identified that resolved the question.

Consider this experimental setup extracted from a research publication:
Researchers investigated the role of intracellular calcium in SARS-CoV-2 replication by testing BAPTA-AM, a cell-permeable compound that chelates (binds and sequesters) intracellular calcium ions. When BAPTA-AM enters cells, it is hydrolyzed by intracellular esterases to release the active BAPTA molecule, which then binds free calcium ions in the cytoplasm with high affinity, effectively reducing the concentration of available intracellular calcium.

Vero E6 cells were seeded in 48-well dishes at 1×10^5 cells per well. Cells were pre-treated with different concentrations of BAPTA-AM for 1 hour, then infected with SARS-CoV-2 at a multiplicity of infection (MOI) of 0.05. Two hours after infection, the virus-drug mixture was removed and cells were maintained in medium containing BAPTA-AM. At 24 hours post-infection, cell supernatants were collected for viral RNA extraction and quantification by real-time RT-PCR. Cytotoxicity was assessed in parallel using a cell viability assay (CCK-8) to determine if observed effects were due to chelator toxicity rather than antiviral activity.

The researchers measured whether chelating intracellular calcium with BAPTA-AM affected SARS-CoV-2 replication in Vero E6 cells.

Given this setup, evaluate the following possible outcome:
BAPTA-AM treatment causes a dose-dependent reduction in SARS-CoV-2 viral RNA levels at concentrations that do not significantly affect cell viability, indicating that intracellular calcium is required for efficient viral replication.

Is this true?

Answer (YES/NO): YES